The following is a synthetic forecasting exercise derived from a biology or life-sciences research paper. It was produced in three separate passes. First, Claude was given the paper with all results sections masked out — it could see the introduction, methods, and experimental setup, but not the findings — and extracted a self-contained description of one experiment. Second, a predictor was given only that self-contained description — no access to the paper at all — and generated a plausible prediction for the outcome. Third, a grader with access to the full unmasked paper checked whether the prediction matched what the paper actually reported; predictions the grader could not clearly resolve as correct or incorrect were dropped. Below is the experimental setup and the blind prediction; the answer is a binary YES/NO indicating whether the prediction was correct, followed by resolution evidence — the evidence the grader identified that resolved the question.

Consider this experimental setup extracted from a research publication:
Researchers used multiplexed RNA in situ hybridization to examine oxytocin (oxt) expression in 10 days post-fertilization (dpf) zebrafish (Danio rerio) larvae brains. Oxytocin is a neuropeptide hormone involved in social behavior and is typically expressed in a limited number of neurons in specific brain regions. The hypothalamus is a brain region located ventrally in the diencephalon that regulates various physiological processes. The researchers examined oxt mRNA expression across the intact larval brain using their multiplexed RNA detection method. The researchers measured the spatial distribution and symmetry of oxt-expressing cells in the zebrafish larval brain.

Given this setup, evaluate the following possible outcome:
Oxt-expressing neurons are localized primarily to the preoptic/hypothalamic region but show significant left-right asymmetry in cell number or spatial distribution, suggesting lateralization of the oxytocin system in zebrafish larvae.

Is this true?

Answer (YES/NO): NO